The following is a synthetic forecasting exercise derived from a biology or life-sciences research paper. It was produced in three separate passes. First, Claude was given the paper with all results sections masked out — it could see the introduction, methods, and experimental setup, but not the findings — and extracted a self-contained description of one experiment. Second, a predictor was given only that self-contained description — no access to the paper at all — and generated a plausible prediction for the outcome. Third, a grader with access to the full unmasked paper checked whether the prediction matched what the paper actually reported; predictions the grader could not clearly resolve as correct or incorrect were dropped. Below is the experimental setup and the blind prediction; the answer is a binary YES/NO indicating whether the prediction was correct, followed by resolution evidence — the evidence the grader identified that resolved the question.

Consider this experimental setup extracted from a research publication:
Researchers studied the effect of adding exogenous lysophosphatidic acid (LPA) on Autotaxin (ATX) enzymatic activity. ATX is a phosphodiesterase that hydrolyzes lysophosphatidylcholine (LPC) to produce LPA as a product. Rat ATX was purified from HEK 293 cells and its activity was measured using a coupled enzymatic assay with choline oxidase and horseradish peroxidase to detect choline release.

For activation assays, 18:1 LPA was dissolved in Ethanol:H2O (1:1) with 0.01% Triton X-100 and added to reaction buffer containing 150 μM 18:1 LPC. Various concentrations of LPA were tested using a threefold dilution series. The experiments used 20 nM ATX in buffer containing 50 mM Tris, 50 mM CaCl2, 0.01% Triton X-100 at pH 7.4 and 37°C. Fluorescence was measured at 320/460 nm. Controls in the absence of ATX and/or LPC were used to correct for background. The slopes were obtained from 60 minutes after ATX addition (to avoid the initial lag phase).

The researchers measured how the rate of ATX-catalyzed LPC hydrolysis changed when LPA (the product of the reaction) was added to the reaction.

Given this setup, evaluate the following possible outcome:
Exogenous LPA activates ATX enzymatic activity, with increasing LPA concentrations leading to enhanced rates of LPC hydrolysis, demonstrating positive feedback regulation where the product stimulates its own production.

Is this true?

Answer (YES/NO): YES